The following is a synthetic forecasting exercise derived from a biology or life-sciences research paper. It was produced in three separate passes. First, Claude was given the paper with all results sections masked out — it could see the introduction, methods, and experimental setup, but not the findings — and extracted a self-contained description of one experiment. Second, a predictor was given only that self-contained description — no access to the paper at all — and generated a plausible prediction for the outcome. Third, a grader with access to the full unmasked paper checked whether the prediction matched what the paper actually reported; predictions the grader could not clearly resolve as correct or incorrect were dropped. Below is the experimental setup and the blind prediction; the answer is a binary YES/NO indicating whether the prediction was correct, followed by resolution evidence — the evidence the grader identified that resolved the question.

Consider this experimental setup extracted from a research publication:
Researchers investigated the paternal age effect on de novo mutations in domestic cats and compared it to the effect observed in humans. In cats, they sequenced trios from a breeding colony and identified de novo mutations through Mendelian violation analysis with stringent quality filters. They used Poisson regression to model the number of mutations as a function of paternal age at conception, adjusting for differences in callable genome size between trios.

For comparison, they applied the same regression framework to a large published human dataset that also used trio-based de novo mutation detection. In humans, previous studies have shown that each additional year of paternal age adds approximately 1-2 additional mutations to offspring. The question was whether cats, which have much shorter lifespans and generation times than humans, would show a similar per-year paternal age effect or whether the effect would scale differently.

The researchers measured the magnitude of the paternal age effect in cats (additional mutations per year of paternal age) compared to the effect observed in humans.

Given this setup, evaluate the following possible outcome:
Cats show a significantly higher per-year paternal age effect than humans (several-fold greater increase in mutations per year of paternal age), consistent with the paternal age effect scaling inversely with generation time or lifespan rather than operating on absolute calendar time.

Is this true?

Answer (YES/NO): NO